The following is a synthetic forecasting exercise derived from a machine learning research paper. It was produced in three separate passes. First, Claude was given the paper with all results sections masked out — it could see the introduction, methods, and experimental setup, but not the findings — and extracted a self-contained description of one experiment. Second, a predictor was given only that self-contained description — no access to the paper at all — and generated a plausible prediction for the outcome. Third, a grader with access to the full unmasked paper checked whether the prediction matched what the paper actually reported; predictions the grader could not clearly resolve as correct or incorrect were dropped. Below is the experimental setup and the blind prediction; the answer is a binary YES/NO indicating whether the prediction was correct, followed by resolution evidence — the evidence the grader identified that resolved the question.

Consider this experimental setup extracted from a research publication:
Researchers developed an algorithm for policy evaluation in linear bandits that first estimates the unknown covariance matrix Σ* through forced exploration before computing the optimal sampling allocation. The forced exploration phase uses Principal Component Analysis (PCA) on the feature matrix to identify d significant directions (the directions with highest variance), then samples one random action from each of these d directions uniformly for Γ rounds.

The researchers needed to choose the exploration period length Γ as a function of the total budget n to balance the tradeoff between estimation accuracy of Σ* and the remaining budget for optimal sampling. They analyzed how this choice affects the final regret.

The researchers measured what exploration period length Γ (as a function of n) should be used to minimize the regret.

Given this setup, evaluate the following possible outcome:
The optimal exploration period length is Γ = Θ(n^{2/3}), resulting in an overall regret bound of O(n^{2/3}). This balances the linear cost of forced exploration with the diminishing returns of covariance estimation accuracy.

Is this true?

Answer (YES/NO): NO